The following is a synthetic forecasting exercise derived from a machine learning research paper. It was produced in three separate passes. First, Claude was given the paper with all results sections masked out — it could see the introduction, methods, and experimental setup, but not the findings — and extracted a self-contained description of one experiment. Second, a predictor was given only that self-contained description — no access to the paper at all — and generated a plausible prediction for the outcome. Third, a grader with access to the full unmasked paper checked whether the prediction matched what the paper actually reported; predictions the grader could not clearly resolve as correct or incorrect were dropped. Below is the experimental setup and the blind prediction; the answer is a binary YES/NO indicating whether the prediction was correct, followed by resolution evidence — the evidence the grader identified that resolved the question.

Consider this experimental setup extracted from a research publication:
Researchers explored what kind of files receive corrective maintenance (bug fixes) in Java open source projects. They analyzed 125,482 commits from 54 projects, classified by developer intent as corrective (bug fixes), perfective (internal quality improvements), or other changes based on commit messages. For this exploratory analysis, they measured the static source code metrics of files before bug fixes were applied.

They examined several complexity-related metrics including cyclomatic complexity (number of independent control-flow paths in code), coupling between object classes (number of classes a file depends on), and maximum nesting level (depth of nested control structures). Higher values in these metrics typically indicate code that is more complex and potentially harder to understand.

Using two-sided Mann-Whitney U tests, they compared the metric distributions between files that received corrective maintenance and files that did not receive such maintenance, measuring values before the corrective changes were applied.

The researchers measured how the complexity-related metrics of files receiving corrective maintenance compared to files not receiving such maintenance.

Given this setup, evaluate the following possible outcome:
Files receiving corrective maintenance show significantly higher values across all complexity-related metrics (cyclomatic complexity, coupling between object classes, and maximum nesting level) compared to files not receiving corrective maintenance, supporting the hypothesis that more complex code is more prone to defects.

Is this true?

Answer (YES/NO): YES